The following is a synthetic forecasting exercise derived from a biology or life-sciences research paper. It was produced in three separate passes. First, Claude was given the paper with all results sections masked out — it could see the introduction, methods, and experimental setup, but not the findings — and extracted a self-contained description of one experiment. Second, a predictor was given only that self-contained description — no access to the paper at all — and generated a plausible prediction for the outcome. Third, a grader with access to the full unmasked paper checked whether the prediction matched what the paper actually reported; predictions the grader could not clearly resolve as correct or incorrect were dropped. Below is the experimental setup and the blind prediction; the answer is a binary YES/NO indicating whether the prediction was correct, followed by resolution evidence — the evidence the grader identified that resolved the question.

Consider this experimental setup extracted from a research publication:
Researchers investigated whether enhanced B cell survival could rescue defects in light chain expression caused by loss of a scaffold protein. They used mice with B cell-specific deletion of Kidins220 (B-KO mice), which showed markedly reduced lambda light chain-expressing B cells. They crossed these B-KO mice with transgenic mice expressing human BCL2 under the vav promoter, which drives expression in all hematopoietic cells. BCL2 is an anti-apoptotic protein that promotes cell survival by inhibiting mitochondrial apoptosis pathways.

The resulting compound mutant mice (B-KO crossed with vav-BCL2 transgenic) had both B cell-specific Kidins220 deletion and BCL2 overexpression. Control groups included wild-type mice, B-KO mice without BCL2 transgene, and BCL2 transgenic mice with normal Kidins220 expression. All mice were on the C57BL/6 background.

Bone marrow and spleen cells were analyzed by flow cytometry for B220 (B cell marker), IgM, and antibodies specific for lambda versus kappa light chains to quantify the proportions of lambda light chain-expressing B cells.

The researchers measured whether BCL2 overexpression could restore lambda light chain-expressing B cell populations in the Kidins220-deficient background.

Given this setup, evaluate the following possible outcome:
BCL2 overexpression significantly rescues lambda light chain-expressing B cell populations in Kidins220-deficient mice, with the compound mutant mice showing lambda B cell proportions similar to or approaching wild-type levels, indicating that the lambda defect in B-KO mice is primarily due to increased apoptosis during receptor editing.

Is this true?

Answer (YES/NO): NO